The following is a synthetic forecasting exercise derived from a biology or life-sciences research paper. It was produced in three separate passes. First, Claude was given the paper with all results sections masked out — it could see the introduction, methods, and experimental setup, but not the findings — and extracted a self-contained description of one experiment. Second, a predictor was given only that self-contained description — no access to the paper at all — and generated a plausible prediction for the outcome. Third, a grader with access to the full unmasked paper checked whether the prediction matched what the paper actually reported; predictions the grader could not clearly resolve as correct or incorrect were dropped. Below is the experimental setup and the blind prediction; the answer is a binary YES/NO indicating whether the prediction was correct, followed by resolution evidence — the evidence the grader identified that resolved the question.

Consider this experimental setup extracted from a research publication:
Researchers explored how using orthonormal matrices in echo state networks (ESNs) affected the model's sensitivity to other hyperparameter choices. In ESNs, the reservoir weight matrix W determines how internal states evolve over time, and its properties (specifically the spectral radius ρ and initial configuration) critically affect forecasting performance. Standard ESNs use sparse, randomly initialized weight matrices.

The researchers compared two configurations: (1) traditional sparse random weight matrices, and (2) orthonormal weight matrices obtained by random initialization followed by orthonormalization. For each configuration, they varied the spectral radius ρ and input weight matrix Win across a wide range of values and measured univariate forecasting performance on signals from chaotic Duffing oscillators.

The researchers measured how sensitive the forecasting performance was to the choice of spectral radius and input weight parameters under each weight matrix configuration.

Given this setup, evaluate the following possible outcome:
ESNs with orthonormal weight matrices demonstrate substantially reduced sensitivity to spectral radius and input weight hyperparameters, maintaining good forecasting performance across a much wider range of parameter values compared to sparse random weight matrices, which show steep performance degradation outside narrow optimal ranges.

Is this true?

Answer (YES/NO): YES